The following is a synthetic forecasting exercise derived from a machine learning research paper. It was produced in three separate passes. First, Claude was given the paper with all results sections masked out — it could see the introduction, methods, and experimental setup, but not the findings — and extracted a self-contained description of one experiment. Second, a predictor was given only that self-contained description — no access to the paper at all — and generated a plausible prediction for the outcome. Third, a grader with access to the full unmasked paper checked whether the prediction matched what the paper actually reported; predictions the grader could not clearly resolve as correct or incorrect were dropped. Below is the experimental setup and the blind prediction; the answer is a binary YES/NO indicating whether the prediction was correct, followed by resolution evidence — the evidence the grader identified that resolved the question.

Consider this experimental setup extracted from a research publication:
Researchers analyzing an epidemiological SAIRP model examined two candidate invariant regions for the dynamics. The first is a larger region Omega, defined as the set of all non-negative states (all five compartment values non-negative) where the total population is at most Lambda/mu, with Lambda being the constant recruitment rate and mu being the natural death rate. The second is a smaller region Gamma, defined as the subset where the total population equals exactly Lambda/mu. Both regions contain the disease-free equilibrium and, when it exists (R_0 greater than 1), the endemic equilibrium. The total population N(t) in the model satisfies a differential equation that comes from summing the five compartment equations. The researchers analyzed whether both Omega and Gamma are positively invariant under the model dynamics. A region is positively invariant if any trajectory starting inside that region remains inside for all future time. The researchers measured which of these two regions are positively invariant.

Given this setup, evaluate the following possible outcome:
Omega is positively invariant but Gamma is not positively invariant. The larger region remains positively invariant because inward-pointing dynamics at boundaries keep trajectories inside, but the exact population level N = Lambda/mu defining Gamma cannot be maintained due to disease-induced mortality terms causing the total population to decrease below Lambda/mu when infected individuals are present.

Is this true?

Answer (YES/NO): NO